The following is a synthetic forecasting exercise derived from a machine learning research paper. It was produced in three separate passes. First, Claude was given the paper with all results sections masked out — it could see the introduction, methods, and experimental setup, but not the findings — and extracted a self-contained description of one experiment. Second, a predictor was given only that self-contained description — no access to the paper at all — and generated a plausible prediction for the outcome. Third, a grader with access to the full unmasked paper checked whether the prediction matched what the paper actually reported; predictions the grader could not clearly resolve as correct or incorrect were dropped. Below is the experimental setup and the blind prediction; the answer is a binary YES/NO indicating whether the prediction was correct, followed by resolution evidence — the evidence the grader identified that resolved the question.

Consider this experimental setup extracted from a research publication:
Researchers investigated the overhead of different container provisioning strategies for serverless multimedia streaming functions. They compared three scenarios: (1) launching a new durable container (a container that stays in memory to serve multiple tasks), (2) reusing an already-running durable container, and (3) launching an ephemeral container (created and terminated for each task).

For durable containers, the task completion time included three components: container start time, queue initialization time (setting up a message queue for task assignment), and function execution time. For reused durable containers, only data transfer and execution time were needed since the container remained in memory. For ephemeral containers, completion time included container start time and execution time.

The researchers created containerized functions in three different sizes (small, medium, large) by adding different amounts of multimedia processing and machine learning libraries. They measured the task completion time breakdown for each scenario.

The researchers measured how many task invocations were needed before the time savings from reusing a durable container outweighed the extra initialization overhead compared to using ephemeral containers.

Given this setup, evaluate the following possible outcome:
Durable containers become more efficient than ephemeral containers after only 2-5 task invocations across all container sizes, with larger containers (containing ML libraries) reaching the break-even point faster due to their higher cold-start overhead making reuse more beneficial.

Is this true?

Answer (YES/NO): NO